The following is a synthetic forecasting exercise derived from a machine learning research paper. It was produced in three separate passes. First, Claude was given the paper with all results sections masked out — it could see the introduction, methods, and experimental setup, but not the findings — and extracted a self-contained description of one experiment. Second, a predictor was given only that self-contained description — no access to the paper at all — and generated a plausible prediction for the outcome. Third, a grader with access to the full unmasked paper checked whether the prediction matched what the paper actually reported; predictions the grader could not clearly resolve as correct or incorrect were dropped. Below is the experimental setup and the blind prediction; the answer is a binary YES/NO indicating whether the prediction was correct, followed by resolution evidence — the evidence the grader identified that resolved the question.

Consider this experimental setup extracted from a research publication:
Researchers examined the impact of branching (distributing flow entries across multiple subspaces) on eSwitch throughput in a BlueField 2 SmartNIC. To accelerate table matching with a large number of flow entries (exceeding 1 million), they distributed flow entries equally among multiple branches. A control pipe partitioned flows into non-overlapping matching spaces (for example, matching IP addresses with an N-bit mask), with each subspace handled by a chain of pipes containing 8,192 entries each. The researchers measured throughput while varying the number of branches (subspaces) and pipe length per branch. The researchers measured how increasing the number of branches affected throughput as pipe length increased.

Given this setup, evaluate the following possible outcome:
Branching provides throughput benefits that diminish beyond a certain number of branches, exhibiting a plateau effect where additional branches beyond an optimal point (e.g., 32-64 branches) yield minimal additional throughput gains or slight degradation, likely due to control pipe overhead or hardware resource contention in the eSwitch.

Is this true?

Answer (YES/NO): NO